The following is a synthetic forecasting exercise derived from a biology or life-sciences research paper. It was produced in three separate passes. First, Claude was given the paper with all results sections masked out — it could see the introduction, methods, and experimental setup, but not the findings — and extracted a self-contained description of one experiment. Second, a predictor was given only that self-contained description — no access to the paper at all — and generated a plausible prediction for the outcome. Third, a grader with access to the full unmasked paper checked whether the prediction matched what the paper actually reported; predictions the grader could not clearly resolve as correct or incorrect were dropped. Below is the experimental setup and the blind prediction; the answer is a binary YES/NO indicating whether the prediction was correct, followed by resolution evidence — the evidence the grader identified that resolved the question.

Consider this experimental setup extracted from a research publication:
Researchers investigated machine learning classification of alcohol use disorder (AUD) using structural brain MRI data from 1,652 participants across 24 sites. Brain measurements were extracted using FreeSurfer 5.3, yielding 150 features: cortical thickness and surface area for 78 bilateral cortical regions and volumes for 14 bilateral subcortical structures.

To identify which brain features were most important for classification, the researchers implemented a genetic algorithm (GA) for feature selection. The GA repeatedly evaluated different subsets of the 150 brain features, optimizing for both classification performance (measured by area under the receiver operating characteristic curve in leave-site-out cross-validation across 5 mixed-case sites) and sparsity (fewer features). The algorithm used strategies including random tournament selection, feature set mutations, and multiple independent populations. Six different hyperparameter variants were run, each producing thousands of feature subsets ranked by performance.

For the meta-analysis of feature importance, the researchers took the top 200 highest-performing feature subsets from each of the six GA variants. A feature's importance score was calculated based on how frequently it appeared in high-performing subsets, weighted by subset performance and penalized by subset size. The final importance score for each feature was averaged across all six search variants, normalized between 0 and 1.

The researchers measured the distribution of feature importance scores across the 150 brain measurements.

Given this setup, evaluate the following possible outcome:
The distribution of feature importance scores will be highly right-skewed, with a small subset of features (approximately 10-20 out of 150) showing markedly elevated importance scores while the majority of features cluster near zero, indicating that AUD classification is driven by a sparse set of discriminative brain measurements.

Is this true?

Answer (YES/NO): NO